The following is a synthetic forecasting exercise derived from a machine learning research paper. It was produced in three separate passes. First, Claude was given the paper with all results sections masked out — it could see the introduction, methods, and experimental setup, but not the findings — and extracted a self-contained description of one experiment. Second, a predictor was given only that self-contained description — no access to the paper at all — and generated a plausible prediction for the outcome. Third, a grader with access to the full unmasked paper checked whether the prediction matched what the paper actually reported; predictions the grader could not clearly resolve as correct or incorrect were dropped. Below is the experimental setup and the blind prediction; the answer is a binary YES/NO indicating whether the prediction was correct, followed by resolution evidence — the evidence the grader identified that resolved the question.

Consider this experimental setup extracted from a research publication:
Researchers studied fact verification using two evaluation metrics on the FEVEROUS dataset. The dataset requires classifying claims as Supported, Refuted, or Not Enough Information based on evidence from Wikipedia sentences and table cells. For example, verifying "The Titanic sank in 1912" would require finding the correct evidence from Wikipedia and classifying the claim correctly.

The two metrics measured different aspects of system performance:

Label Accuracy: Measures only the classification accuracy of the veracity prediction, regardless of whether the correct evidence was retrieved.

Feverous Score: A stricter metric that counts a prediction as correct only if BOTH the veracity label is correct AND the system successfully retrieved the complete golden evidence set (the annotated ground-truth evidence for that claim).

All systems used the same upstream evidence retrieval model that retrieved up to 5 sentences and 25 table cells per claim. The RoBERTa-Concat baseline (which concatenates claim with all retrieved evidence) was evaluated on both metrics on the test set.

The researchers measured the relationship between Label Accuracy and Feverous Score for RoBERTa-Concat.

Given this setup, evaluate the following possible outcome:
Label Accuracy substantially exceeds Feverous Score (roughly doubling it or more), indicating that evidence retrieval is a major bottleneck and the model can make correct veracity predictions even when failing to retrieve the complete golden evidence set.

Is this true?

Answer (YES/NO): NO